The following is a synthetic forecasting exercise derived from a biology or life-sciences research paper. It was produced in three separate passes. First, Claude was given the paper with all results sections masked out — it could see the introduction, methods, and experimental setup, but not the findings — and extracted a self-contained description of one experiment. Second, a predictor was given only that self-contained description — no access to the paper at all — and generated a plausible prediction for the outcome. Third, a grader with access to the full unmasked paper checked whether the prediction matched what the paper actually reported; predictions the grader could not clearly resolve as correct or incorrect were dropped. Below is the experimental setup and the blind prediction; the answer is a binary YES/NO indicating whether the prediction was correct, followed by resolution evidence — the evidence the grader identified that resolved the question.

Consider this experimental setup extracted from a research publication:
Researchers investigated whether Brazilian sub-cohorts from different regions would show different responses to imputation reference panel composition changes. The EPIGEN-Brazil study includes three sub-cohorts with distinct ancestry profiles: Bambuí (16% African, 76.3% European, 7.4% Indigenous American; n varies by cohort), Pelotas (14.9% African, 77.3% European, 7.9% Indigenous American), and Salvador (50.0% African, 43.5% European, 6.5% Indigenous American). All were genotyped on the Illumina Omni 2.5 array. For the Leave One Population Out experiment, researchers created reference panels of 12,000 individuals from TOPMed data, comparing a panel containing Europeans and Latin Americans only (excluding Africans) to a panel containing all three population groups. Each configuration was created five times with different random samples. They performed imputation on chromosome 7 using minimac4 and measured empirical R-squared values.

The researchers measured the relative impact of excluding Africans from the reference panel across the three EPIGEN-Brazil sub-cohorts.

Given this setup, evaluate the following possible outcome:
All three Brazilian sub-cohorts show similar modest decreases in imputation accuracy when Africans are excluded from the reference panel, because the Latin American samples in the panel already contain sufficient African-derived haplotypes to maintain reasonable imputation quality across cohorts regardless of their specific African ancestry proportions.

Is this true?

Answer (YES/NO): NO